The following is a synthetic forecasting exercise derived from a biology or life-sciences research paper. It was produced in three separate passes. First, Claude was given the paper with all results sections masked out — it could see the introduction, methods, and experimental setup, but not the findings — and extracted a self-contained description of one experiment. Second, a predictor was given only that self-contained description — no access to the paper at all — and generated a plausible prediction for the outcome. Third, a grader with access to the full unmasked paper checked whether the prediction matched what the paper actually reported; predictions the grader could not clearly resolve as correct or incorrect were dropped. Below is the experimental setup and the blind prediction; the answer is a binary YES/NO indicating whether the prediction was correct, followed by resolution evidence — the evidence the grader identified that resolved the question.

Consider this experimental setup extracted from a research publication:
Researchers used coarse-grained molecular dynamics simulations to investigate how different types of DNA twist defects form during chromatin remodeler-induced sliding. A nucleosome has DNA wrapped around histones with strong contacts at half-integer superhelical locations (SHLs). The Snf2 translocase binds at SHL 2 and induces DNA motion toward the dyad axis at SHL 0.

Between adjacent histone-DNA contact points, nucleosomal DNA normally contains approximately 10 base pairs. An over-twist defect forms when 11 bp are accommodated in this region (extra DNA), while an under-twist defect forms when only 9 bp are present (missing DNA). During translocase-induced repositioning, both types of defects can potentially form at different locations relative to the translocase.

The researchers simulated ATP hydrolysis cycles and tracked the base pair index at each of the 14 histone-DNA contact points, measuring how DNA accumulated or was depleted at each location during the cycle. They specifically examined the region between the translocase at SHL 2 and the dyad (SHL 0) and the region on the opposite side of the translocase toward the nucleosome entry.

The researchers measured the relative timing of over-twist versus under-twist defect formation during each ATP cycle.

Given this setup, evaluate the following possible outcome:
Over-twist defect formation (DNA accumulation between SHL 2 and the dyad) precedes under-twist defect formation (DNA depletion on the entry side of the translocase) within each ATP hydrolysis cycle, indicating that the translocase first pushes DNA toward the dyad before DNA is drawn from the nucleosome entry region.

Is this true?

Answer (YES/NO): NO